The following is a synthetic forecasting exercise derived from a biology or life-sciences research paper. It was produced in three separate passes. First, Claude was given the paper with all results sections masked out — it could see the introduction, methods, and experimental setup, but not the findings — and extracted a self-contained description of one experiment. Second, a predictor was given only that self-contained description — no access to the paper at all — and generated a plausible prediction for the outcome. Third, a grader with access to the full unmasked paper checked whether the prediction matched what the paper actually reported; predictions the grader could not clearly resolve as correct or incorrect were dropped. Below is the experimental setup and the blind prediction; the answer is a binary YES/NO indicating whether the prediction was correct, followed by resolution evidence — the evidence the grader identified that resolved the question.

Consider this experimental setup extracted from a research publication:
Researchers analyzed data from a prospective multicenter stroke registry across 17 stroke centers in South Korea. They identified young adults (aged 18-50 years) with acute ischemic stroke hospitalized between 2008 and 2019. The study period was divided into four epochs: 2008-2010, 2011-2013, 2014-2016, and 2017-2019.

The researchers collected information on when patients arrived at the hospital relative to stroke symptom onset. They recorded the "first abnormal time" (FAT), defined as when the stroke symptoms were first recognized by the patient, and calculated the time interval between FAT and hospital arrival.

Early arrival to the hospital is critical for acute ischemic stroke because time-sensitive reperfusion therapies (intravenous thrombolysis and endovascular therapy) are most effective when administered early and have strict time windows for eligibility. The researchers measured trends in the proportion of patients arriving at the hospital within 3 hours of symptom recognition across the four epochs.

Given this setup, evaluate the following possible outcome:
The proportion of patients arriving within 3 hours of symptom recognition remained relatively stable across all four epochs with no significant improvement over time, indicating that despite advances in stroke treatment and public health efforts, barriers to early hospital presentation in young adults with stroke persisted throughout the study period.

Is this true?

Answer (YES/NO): YES